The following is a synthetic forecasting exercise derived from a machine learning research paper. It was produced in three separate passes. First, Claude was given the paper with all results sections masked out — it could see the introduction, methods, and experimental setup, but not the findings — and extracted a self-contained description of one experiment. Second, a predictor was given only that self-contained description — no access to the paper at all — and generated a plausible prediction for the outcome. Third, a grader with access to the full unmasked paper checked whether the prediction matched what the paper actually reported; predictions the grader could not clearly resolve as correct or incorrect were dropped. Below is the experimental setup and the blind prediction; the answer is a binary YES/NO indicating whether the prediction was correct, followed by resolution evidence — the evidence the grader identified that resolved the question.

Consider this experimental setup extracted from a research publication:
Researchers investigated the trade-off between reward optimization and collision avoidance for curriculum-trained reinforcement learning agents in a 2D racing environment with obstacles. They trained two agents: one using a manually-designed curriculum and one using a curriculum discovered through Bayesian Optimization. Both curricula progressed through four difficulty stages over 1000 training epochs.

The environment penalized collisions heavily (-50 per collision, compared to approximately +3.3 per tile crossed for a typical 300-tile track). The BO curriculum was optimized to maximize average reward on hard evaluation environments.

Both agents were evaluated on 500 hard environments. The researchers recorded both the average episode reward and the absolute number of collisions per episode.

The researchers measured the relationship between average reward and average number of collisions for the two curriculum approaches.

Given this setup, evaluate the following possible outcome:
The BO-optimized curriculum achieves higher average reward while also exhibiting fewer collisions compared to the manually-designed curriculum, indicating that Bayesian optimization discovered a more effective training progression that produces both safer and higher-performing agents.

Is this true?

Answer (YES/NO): NO